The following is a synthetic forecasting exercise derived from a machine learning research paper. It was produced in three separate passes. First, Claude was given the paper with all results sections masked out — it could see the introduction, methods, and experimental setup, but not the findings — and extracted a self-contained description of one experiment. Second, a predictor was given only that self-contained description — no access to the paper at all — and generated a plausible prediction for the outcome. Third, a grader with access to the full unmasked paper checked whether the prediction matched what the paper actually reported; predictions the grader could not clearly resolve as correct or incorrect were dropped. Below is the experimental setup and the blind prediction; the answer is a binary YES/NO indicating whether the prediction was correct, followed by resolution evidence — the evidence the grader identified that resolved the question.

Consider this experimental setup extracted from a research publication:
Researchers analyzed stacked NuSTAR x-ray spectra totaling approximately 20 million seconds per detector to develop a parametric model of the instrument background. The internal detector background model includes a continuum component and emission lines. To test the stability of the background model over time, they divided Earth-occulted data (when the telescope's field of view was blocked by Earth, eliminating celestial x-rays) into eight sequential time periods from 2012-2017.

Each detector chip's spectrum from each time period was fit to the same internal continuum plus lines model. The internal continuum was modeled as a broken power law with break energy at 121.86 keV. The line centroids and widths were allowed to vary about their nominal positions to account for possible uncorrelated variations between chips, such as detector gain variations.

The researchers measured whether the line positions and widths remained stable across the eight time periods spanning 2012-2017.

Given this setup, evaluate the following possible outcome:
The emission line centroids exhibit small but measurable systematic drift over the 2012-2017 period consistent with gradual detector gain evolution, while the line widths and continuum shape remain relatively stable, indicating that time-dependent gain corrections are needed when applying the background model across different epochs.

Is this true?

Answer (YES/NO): NO